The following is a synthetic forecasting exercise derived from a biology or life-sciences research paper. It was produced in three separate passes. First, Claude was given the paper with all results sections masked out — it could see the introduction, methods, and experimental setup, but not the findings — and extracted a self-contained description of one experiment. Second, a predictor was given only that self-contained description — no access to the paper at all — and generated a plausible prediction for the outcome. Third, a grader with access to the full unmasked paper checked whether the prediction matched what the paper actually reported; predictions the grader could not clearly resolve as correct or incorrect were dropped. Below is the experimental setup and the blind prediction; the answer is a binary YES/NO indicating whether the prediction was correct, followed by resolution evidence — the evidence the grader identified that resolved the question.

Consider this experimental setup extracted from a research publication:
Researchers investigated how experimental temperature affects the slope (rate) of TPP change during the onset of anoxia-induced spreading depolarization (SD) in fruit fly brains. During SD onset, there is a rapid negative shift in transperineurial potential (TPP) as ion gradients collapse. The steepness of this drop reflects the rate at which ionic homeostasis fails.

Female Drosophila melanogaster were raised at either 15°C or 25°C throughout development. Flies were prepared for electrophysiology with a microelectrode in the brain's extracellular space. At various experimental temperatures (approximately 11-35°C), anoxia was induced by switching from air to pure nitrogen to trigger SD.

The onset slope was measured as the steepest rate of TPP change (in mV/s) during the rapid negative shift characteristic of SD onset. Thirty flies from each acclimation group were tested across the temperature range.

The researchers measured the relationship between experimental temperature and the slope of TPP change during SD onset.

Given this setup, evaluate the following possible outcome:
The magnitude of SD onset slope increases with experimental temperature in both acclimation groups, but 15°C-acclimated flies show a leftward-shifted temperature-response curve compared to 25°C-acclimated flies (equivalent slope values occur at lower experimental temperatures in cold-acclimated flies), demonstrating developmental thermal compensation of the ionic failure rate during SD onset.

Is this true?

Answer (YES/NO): NO